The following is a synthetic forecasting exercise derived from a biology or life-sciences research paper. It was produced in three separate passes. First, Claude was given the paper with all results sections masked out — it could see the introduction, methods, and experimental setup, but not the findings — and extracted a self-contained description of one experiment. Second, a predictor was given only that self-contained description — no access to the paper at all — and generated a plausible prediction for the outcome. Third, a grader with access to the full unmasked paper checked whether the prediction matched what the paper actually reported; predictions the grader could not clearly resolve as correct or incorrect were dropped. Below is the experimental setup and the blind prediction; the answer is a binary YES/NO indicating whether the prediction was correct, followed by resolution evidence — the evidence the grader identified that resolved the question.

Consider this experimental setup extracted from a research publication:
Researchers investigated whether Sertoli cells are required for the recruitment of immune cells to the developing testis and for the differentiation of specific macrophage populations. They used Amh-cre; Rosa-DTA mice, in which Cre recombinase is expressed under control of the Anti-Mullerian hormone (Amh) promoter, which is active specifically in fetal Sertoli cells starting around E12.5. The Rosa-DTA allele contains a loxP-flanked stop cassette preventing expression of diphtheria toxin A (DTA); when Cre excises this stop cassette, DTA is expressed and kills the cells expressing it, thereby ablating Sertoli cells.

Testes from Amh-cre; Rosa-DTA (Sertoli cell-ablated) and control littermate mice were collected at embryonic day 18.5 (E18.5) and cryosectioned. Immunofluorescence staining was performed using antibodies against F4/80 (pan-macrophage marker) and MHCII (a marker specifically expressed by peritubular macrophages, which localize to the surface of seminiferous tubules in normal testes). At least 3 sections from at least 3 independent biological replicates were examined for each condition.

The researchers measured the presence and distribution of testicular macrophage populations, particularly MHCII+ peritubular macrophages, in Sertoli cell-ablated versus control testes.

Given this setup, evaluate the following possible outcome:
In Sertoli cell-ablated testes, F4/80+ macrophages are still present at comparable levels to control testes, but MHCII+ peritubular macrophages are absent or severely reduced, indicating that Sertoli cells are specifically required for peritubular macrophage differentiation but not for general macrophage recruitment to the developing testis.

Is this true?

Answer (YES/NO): NO